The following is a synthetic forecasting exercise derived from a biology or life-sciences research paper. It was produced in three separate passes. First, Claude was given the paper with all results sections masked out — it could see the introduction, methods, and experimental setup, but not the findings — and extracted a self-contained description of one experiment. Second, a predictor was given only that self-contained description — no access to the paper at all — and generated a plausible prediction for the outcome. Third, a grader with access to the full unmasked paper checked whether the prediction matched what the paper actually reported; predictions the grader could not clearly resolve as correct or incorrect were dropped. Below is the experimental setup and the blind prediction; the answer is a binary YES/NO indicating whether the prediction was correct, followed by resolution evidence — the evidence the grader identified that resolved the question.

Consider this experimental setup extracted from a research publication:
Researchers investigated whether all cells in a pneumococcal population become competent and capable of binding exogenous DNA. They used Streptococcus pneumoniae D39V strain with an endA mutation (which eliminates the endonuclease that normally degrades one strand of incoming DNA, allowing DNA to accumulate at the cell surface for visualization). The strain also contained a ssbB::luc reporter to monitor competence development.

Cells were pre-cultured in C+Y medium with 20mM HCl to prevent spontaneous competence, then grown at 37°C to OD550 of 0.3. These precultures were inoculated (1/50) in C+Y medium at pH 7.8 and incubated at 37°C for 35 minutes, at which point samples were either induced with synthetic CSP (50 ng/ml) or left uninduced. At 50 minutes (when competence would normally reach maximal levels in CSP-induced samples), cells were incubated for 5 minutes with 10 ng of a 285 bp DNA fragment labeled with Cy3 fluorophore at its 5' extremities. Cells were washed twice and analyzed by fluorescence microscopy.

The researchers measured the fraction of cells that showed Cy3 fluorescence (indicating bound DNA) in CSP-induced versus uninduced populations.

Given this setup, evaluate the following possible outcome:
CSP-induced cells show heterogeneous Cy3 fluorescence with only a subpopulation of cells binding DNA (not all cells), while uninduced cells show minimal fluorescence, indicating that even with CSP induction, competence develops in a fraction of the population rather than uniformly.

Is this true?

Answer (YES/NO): NO